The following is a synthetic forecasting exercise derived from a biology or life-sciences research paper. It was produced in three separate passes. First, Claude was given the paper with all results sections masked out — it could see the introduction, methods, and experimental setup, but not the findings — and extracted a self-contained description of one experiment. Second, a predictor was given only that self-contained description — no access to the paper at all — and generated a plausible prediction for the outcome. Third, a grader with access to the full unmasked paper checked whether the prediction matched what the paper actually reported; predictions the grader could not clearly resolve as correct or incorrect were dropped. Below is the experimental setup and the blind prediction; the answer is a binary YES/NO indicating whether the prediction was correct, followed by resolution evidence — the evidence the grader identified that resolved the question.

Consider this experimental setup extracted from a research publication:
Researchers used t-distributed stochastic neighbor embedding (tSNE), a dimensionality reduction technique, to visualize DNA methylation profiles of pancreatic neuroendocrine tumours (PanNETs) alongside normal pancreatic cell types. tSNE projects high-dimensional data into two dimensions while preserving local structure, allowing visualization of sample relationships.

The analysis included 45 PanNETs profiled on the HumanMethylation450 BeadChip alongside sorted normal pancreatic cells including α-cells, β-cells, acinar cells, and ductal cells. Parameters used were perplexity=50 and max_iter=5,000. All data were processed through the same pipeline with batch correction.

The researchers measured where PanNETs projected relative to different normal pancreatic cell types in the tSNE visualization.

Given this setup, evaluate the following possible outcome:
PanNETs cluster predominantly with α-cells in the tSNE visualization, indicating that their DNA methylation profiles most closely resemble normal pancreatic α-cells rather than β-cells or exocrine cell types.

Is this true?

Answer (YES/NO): NO